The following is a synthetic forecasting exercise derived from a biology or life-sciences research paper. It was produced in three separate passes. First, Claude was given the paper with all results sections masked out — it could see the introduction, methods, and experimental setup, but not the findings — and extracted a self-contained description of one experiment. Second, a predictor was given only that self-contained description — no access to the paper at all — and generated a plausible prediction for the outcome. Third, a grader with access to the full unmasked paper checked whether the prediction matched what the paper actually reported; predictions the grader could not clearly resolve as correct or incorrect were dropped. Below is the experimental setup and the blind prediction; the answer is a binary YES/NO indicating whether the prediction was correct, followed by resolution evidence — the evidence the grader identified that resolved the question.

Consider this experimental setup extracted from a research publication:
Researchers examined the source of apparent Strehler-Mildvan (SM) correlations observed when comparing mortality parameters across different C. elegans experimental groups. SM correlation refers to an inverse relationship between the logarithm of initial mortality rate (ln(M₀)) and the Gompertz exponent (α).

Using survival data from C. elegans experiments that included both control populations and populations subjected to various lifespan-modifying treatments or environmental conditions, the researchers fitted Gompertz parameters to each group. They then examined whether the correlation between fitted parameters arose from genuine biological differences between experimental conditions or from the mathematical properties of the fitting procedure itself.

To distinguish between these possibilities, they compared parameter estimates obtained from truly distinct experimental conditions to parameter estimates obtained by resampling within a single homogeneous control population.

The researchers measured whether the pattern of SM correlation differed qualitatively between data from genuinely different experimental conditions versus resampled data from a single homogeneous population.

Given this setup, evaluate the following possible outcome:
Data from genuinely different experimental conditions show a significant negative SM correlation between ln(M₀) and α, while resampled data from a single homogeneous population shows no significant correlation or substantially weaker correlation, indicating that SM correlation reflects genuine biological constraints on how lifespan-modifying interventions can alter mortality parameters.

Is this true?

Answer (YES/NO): NO